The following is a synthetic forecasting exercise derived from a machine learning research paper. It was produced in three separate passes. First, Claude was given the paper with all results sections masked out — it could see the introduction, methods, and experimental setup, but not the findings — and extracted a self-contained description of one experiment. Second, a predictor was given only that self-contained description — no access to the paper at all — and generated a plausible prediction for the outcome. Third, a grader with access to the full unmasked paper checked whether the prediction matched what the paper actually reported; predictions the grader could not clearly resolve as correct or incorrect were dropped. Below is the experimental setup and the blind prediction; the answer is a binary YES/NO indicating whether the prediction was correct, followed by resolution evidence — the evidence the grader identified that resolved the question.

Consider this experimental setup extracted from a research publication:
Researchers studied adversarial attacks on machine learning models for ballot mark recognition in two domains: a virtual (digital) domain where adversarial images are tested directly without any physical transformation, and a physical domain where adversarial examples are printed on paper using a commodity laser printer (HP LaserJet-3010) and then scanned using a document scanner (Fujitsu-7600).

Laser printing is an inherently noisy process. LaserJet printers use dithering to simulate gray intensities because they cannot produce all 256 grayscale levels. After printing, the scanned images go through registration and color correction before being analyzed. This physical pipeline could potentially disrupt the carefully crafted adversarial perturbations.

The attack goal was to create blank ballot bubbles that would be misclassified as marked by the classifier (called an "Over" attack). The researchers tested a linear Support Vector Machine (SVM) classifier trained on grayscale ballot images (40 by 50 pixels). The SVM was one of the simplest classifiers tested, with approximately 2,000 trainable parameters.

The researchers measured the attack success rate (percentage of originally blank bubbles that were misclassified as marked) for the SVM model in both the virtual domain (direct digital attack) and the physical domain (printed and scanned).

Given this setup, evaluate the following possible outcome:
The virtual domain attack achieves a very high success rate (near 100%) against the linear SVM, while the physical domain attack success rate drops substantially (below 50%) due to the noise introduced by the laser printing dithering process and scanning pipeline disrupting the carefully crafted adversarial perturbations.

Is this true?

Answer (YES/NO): NO